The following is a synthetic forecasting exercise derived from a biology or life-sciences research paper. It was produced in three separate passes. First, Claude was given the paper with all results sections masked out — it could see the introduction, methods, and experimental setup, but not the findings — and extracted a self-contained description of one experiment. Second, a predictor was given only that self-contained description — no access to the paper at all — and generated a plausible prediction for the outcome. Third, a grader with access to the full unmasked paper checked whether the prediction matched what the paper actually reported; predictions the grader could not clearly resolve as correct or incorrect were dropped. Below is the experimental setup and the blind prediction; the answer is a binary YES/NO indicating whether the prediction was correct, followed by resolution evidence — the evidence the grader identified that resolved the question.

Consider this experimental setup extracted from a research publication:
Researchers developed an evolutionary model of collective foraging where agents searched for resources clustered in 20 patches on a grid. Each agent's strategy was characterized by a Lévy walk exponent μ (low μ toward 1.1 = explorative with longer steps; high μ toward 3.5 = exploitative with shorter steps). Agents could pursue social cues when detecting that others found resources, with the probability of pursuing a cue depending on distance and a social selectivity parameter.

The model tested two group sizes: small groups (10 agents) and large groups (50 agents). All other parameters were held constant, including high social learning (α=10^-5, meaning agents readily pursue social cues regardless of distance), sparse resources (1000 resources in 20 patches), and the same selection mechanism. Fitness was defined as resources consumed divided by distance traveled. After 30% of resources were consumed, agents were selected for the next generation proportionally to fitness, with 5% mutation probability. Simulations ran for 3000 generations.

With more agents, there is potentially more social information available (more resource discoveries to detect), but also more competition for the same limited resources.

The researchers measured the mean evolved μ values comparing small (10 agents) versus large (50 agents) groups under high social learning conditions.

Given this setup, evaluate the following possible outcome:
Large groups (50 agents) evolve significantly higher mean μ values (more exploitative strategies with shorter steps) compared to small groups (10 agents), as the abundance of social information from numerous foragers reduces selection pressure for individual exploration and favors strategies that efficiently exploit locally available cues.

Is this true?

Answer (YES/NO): NO